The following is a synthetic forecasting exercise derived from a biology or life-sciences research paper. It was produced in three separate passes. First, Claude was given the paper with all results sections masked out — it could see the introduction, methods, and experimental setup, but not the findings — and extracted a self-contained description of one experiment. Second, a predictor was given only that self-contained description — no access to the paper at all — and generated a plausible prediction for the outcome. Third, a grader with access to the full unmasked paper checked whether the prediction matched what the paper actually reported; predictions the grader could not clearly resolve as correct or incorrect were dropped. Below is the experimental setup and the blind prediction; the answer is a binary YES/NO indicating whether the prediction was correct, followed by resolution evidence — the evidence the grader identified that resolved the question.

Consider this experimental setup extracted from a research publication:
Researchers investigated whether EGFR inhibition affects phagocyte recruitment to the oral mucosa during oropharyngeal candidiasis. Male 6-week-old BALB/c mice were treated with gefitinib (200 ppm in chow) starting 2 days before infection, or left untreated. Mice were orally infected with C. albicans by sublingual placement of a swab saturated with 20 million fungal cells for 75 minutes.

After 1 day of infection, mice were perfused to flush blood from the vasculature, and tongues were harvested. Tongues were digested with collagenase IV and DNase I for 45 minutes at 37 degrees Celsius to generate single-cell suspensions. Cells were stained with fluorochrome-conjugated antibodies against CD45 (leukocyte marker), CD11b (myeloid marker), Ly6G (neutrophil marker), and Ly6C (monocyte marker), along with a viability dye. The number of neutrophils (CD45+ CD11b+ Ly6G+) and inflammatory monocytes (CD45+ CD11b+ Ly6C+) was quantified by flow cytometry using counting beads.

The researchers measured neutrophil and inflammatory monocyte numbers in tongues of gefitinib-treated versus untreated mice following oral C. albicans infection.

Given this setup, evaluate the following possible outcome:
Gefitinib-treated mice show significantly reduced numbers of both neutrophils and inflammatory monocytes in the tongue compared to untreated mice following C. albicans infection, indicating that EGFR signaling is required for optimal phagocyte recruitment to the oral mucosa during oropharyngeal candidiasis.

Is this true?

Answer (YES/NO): YES